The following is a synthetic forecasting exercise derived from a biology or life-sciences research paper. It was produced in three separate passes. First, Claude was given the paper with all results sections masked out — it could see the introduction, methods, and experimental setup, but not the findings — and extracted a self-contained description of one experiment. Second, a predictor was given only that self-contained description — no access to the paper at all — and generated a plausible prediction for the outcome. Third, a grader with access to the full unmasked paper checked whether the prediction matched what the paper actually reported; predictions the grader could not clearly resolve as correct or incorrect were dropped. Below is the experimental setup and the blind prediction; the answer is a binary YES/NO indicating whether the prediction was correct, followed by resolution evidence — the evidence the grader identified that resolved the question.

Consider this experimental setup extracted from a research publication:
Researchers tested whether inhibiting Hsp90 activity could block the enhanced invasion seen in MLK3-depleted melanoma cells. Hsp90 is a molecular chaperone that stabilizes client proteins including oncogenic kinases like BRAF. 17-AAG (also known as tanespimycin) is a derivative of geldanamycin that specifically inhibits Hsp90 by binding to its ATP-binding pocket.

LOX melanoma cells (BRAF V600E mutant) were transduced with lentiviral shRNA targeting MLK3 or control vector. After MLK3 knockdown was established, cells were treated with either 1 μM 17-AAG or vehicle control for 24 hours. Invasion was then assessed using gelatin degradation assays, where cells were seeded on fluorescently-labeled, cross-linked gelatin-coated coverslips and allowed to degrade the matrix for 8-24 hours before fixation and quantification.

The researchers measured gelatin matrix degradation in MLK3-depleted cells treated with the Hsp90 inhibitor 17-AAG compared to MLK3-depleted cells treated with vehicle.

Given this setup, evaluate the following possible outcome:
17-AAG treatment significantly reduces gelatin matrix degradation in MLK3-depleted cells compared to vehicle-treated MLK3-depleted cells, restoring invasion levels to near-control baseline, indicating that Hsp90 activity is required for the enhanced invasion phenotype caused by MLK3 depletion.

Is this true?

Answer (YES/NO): YES